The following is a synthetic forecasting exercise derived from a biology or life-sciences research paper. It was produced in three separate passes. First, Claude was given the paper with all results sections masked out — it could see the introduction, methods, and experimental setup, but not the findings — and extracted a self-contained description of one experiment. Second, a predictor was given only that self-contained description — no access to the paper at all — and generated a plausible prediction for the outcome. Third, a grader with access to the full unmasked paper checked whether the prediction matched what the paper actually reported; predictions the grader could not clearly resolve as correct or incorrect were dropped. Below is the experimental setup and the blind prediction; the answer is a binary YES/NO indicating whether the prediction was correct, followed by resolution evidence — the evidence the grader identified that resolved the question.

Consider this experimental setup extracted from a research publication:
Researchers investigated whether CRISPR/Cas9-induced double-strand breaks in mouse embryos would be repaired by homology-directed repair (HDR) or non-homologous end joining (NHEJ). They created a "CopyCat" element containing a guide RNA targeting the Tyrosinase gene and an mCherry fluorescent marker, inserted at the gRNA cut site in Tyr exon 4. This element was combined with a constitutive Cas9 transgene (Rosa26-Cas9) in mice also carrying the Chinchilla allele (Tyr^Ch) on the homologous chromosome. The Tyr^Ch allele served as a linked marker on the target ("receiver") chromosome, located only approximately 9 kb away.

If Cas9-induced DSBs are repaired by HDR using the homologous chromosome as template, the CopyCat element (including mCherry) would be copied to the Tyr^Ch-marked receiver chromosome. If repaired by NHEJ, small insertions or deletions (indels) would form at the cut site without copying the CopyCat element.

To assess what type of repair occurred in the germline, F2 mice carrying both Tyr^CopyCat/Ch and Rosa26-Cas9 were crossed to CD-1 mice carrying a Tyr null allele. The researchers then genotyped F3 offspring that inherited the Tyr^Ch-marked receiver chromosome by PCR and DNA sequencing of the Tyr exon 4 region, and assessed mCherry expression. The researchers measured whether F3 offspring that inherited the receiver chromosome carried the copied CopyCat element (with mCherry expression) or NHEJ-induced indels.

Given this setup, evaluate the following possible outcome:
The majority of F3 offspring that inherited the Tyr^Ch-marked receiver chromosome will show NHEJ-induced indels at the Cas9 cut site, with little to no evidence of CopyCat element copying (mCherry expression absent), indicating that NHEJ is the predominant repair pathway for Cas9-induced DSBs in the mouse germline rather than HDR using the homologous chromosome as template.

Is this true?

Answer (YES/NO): YES